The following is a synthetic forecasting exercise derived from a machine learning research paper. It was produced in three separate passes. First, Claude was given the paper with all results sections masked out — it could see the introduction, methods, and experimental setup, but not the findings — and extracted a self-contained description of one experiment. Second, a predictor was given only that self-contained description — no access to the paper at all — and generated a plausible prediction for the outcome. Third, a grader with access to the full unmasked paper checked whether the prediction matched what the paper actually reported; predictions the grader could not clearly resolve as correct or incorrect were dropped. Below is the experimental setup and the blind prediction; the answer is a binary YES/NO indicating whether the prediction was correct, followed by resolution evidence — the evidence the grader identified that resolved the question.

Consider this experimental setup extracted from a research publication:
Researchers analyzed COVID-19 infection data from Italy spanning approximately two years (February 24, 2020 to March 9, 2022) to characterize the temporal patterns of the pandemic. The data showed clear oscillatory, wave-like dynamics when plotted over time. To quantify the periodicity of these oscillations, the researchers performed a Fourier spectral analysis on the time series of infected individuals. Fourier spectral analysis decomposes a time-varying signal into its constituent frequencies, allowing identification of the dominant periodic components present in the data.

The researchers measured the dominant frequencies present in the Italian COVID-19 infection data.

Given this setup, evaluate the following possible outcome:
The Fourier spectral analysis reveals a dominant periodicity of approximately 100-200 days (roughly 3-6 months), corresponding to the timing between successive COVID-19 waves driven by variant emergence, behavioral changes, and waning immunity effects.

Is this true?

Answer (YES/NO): NO